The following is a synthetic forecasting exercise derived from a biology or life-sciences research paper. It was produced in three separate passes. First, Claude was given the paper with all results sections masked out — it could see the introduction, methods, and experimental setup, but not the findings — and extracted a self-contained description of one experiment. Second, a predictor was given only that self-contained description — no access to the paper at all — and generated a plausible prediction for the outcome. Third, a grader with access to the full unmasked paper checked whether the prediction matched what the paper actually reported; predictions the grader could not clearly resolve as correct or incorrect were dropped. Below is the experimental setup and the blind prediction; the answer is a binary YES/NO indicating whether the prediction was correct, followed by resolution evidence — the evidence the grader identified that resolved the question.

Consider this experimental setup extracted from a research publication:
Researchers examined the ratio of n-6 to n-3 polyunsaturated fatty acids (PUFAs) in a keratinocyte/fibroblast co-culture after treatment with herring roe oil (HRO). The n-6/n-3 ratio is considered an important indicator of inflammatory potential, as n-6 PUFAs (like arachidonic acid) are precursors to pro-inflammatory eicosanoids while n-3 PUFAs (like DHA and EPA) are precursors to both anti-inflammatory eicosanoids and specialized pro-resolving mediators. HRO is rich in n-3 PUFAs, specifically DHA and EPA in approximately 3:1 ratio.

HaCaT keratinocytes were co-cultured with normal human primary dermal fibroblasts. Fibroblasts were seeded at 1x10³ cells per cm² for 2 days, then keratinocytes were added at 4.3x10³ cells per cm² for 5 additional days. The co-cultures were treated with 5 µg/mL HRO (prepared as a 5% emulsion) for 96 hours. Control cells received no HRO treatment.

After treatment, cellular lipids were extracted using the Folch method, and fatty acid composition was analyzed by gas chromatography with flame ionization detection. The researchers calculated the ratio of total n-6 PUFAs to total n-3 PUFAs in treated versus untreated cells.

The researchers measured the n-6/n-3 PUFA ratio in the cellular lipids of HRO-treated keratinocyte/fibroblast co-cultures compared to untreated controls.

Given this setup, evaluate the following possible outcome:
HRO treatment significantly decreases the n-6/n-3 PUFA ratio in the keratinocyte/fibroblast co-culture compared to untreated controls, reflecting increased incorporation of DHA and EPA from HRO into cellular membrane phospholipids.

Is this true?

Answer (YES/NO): YES